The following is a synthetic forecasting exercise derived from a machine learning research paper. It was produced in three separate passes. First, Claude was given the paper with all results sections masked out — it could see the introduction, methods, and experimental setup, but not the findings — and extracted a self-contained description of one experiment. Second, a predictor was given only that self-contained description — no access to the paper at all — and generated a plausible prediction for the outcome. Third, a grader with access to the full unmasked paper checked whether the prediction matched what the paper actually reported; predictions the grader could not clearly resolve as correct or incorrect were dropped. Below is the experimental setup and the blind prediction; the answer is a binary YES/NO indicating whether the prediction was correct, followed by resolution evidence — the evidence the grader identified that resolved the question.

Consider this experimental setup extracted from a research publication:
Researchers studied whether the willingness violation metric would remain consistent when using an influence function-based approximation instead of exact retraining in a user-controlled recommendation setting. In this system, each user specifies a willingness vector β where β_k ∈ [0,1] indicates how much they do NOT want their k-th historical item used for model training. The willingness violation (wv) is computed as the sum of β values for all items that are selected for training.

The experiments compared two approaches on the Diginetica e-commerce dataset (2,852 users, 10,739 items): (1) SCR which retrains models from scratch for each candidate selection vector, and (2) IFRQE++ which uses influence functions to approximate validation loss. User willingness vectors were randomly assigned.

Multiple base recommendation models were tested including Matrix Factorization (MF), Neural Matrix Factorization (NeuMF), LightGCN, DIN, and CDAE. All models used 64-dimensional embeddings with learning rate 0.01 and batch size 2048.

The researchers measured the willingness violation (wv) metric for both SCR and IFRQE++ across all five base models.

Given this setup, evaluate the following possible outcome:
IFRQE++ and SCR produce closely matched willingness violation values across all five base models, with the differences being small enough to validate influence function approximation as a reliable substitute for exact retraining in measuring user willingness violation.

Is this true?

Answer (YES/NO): YES